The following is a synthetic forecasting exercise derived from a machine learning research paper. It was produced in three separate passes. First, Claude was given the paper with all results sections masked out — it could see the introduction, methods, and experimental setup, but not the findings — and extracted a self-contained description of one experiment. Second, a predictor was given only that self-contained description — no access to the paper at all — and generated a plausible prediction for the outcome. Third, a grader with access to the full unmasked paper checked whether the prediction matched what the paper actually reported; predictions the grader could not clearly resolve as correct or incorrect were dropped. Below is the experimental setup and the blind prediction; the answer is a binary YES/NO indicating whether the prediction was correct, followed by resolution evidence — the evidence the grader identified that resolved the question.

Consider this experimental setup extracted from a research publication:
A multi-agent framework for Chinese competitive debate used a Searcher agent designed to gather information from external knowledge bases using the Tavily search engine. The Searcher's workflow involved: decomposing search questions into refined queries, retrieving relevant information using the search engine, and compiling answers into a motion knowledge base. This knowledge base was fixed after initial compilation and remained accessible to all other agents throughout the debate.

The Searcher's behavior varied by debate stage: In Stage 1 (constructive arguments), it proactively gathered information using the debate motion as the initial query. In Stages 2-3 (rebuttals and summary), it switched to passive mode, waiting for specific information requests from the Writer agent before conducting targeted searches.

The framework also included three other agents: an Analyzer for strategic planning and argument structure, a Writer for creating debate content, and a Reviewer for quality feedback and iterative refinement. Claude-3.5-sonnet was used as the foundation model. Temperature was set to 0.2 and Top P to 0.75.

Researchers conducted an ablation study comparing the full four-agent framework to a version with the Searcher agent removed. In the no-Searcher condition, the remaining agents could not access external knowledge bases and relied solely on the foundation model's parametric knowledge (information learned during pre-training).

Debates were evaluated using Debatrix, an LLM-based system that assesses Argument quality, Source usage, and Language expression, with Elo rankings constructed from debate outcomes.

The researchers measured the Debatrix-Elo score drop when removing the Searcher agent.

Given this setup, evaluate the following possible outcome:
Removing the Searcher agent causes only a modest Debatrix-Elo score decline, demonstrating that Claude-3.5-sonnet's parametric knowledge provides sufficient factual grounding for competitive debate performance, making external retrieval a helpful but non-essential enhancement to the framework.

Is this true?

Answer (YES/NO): NO